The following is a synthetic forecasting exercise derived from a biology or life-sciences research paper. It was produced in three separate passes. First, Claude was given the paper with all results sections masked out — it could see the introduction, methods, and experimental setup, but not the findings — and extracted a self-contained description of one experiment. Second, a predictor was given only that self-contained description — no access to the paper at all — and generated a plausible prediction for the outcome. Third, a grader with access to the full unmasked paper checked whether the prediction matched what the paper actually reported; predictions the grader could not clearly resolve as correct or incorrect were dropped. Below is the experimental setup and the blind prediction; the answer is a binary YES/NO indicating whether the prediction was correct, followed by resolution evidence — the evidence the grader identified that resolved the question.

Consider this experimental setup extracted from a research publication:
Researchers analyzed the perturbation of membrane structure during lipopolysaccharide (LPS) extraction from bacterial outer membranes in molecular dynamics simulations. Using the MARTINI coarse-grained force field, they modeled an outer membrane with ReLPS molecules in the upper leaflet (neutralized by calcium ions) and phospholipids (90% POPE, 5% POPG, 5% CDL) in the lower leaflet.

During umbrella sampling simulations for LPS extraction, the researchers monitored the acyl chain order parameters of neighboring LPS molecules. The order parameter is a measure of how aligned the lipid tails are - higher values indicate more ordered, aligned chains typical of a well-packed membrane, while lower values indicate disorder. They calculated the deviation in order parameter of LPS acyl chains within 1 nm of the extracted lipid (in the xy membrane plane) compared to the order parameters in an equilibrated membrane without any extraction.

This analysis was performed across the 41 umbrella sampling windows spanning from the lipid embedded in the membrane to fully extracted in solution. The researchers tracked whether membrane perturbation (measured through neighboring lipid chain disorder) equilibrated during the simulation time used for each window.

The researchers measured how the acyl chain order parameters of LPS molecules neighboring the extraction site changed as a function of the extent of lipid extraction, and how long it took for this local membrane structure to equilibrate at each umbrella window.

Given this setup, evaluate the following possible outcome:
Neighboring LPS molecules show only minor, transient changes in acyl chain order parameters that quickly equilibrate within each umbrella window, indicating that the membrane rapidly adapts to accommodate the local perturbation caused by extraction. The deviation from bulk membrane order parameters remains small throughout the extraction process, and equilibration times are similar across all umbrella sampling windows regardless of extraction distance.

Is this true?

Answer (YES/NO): NO